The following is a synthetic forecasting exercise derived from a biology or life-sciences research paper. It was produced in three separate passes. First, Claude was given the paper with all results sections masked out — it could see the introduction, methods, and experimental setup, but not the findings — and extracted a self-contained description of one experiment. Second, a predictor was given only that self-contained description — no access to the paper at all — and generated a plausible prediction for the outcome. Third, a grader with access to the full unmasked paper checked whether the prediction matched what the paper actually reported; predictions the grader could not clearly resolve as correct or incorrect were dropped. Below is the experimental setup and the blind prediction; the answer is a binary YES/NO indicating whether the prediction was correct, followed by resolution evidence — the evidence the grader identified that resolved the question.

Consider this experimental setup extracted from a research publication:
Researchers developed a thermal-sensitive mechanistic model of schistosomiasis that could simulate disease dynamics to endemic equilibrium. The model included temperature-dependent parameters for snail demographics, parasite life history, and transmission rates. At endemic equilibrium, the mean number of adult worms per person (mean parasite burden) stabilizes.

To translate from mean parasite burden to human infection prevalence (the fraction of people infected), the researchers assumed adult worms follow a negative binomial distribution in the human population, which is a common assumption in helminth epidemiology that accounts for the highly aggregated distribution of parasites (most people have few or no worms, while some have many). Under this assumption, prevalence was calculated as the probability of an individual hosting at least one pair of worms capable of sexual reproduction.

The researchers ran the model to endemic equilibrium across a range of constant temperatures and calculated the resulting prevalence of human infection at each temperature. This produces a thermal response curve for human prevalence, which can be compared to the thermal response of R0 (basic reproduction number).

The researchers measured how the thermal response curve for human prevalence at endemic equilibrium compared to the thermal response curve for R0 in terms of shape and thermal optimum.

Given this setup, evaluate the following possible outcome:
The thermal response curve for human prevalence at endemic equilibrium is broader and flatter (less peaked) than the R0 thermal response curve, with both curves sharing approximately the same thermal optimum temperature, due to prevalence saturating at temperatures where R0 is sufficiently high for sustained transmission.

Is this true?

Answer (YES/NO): NO